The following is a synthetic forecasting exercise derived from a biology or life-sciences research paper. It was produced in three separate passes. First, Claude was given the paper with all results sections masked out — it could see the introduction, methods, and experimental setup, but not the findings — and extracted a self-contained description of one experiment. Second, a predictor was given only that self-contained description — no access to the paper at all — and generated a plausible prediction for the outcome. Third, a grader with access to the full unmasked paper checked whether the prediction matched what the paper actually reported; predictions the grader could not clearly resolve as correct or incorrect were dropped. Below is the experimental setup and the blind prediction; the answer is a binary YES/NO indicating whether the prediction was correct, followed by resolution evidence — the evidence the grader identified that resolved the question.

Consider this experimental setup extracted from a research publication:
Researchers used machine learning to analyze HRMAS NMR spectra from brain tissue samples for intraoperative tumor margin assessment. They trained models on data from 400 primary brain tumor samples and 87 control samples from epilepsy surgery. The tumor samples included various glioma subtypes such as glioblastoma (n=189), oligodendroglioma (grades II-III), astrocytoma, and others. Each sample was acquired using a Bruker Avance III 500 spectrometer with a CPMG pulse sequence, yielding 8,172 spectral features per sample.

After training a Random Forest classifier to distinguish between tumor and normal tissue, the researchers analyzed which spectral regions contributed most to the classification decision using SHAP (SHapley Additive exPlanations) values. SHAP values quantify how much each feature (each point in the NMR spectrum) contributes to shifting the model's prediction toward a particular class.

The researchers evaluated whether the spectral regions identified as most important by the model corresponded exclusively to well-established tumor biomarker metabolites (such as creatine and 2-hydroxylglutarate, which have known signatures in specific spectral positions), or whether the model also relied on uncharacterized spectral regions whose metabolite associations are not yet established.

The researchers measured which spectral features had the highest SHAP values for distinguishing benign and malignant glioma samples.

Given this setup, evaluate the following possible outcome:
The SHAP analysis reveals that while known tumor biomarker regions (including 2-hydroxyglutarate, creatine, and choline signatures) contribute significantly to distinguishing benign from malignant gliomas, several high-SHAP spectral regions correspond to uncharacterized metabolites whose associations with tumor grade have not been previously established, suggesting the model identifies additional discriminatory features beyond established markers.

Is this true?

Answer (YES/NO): NO